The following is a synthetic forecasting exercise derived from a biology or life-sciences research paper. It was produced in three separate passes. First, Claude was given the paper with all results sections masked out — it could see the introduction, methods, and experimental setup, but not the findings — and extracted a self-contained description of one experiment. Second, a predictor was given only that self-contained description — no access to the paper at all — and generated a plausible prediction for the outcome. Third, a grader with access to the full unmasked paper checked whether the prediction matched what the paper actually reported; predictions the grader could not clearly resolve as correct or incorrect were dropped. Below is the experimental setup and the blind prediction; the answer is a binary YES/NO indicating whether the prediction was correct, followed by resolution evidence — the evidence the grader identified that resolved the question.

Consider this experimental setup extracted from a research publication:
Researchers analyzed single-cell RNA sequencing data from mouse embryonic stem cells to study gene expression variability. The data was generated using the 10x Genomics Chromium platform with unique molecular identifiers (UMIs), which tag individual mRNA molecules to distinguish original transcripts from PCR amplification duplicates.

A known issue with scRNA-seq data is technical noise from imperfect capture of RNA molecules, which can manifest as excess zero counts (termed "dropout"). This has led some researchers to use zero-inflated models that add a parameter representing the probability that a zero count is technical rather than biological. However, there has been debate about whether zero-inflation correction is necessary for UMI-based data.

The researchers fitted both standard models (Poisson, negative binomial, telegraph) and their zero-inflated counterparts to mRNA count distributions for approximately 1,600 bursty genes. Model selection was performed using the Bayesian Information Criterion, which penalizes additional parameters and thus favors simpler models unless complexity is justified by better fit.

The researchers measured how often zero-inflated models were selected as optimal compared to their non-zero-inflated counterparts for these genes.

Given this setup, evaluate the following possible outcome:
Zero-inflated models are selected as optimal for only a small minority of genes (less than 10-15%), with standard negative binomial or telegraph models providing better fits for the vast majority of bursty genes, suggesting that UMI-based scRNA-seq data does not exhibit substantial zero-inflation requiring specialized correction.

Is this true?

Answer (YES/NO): YES